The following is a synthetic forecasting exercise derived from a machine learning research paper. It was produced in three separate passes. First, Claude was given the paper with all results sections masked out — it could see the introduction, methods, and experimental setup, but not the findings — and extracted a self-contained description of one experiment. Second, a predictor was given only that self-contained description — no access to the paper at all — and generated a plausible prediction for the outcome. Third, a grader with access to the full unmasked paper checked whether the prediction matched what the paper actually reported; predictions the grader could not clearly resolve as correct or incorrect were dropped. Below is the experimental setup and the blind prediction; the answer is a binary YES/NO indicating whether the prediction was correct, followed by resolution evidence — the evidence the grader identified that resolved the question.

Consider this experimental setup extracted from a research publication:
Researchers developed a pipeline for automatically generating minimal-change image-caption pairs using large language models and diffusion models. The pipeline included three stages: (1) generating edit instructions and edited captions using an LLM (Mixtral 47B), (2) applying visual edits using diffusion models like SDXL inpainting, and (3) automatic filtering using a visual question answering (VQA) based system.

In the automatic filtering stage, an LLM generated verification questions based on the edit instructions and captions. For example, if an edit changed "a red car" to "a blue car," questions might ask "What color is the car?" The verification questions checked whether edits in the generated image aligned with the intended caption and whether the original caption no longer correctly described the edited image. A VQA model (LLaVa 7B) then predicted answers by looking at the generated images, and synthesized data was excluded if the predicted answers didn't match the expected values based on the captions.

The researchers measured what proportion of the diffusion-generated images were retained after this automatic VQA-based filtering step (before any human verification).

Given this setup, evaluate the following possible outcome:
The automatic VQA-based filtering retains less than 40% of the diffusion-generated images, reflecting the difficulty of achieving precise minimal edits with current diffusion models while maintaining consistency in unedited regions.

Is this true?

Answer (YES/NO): YES